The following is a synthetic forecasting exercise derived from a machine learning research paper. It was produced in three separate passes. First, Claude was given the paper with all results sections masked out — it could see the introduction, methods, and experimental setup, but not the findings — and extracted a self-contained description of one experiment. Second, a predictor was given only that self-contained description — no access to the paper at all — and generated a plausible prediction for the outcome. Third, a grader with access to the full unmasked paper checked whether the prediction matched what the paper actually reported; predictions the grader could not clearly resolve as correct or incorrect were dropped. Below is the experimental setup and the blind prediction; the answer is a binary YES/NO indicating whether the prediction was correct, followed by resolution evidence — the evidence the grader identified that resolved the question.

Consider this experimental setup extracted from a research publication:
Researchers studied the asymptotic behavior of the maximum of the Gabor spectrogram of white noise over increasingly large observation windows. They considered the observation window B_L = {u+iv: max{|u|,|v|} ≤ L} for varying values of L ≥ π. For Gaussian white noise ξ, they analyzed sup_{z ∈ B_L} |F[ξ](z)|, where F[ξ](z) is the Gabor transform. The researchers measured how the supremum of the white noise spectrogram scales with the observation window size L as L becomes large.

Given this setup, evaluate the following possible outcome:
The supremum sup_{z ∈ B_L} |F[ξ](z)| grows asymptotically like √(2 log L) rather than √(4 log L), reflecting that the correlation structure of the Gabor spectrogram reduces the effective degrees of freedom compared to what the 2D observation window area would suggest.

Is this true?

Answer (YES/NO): NO